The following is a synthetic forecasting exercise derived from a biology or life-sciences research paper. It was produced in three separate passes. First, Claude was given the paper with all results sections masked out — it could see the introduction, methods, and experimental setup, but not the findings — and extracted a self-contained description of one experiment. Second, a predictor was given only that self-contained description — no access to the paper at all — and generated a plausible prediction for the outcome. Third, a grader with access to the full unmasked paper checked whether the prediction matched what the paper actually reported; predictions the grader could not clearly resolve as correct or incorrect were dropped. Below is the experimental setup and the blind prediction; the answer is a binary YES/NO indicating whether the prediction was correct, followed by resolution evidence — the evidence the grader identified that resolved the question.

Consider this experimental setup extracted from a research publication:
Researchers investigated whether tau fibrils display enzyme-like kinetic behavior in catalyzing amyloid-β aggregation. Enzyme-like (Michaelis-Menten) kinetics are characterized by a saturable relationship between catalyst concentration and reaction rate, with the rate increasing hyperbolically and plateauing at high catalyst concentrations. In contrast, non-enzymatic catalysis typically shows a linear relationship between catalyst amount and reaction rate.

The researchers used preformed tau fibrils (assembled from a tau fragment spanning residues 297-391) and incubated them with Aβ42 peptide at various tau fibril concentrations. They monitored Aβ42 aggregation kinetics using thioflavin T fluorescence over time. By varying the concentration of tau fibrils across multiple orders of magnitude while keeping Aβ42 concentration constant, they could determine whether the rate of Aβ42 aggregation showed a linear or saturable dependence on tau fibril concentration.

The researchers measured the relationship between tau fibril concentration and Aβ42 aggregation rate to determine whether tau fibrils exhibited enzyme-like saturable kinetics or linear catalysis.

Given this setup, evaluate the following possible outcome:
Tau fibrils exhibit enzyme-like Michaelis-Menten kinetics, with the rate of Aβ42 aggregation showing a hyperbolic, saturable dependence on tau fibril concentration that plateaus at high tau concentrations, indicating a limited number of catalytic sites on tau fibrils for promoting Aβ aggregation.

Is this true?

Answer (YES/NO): NO